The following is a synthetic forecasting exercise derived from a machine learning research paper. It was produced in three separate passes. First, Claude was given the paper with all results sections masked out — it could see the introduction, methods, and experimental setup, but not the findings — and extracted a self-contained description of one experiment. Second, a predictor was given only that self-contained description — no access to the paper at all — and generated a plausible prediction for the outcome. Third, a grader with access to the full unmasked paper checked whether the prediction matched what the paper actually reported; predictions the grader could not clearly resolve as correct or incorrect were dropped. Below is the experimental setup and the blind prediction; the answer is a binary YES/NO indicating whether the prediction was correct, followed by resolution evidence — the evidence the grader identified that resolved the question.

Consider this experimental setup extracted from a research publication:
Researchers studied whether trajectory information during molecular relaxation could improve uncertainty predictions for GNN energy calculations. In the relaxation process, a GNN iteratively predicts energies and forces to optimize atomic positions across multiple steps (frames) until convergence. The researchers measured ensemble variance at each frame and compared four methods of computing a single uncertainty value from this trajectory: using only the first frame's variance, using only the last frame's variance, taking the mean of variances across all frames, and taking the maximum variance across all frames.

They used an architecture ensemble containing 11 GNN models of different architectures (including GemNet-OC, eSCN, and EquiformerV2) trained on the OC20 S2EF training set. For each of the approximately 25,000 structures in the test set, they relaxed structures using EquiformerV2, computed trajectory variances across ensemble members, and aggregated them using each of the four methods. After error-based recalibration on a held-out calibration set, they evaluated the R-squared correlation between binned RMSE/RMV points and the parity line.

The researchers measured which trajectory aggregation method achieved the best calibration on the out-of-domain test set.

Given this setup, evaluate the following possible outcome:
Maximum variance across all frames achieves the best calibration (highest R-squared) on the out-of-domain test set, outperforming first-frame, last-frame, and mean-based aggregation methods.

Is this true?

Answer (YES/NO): NO